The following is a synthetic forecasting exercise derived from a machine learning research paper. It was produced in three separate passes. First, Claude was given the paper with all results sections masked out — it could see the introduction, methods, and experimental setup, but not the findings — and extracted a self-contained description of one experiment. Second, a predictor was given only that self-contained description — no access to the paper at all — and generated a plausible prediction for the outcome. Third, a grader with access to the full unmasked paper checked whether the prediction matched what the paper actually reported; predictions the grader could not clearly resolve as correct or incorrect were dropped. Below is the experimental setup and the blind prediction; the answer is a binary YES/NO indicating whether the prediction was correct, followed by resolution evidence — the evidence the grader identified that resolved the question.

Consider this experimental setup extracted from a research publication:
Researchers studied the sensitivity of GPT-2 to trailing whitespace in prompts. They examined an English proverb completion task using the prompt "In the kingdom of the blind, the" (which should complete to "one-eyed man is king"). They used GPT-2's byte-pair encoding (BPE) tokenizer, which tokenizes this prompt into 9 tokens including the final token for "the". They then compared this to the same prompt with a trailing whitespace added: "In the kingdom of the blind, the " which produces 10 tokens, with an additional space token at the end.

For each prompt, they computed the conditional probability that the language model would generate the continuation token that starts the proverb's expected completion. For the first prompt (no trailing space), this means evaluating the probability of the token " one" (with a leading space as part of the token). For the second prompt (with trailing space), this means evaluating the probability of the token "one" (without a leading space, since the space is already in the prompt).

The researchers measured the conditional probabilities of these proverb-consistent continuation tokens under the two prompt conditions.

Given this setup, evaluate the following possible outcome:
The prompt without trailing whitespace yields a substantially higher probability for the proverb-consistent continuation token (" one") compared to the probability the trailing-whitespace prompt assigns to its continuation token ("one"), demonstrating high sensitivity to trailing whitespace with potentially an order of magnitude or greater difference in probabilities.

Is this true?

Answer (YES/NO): YES